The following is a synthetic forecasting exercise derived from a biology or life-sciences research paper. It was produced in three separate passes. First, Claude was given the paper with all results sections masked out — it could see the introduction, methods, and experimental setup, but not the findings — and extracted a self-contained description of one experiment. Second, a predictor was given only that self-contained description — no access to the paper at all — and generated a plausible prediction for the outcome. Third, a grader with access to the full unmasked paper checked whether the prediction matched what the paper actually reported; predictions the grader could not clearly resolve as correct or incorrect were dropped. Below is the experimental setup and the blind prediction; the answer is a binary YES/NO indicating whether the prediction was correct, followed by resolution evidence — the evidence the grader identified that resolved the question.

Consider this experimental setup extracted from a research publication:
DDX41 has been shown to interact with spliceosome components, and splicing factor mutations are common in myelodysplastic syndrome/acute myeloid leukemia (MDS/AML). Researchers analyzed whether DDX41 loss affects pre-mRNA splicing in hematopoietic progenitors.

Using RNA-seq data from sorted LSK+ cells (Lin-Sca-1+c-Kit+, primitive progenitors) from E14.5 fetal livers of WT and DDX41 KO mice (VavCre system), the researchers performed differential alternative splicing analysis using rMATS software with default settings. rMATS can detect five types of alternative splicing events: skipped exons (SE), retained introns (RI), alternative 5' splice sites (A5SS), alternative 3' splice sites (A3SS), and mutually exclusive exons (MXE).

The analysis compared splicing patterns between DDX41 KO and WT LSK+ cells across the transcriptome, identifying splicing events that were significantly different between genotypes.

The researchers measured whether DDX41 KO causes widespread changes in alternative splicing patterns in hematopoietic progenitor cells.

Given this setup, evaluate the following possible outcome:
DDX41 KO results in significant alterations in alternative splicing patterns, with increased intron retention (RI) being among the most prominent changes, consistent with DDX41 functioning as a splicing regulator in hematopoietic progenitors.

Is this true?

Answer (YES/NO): YES